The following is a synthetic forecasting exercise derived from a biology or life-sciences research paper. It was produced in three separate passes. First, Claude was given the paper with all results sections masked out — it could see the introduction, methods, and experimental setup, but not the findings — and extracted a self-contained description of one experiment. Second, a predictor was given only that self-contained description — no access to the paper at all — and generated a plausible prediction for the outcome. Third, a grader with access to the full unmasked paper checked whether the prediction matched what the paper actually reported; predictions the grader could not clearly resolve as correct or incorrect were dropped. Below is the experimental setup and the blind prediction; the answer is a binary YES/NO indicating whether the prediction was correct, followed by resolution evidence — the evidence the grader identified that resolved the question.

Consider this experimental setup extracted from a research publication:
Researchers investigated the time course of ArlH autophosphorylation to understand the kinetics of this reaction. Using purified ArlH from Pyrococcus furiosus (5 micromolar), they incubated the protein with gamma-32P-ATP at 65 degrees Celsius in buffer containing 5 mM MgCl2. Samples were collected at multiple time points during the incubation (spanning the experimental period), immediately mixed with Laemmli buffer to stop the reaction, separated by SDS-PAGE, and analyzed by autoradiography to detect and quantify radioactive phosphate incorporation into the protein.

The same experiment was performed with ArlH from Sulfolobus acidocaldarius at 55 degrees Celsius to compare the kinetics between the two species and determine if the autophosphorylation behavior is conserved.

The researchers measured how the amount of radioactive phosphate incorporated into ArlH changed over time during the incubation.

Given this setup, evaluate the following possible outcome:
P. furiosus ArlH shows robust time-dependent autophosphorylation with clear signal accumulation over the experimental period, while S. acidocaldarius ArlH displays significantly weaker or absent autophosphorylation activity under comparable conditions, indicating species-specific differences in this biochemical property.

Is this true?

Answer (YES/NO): NO